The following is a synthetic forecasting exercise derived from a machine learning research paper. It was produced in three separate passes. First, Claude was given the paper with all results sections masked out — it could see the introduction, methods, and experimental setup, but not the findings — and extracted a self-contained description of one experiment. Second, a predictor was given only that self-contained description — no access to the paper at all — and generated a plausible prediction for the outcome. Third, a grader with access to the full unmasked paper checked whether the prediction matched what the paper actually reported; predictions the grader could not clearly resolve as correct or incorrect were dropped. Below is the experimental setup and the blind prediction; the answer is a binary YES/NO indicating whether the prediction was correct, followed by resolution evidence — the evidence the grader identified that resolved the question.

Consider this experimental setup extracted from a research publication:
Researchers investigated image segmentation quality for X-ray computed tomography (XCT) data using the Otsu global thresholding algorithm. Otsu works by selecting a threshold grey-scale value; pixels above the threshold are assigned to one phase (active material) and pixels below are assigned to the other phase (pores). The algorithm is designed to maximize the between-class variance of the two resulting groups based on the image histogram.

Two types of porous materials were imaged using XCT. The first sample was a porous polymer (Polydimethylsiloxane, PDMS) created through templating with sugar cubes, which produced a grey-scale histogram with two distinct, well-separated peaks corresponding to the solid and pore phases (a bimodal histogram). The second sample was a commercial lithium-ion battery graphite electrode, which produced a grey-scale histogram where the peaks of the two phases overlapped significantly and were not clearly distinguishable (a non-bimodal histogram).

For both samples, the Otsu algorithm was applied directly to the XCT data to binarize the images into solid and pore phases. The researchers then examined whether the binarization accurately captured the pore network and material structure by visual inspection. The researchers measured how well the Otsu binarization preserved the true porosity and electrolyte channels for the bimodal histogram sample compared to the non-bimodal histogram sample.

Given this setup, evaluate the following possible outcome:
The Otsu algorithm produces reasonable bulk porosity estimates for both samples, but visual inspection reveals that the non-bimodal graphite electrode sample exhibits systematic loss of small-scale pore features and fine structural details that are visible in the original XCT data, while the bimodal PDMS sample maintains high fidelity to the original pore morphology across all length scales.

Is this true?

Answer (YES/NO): NO